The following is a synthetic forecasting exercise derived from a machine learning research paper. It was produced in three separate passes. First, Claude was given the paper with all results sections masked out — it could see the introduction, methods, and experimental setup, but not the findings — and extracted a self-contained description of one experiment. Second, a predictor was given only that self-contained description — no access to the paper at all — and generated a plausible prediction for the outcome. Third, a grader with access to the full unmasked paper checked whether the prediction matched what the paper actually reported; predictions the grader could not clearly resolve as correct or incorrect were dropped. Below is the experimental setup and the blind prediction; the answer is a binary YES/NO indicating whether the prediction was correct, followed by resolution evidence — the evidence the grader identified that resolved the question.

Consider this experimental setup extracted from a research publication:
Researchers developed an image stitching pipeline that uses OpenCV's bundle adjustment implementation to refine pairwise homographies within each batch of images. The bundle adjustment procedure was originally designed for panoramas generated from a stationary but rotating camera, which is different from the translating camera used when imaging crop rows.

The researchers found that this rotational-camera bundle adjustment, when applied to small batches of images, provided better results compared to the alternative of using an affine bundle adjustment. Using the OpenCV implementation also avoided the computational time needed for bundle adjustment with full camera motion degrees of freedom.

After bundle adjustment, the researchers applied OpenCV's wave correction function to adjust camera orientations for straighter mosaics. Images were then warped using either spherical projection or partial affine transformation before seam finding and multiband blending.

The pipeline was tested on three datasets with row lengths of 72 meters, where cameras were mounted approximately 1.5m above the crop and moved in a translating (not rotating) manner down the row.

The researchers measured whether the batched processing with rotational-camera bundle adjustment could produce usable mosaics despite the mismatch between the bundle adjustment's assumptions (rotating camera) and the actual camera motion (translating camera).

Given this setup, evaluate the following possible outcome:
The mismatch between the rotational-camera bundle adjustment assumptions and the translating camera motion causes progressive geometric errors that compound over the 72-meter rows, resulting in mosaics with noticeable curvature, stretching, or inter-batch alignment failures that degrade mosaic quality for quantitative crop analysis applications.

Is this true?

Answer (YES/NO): NO